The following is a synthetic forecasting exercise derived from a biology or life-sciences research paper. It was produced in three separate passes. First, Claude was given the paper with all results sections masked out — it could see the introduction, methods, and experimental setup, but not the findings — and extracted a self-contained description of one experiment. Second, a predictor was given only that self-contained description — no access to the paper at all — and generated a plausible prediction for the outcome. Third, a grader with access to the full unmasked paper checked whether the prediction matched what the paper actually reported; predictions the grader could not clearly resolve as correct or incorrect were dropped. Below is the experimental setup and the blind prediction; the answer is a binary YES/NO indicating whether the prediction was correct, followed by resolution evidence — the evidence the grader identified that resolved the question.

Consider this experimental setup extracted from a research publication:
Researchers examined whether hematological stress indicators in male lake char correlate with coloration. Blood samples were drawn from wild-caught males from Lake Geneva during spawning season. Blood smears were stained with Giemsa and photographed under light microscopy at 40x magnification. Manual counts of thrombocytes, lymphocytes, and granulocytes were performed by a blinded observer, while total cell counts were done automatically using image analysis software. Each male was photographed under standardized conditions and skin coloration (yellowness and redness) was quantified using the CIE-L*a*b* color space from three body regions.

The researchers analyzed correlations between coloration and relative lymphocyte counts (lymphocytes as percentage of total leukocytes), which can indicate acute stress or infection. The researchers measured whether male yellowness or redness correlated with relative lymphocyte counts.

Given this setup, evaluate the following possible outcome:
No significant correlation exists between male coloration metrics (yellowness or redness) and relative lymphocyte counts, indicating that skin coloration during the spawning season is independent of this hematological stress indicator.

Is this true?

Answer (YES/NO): NO